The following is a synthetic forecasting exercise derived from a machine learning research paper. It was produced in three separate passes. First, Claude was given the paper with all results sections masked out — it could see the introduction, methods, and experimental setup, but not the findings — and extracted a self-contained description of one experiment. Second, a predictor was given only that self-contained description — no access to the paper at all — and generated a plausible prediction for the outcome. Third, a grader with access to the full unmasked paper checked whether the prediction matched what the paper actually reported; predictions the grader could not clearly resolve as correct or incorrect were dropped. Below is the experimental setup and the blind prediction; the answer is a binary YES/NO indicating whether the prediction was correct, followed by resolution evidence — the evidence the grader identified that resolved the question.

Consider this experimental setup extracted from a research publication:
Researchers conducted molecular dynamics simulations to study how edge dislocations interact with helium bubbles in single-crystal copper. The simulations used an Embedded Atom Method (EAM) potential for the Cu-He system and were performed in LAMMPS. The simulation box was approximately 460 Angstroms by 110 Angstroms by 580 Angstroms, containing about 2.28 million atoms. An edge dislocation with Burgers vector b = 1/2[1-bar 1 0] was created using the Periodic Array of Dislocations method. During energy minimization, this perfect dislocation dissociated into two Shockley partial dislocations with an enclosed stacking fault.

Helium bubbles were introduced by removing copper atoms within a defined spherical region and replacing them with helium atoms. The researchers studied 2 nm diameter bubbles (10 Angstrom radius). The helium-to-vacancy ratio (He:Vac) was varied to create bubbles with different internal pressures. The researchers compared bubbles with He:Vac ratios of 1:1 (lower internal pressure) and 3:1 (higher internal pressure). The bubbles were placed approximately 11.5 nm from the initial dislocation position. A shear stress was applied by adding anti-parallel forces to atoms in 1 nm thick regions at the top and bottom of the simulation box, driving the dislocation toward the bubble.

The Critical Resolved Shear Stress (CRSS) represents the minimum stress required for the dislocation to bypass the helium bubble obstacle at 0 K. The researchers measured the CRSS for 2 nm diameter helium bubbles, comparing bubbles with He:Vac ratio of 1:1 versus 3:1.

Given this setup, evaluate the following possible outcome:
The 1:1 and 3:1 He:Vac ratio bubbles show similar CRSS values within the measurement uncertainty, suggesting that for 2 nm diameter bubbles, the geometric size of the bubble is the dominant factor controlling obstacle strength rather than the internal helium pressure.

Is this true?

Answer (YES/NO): NO